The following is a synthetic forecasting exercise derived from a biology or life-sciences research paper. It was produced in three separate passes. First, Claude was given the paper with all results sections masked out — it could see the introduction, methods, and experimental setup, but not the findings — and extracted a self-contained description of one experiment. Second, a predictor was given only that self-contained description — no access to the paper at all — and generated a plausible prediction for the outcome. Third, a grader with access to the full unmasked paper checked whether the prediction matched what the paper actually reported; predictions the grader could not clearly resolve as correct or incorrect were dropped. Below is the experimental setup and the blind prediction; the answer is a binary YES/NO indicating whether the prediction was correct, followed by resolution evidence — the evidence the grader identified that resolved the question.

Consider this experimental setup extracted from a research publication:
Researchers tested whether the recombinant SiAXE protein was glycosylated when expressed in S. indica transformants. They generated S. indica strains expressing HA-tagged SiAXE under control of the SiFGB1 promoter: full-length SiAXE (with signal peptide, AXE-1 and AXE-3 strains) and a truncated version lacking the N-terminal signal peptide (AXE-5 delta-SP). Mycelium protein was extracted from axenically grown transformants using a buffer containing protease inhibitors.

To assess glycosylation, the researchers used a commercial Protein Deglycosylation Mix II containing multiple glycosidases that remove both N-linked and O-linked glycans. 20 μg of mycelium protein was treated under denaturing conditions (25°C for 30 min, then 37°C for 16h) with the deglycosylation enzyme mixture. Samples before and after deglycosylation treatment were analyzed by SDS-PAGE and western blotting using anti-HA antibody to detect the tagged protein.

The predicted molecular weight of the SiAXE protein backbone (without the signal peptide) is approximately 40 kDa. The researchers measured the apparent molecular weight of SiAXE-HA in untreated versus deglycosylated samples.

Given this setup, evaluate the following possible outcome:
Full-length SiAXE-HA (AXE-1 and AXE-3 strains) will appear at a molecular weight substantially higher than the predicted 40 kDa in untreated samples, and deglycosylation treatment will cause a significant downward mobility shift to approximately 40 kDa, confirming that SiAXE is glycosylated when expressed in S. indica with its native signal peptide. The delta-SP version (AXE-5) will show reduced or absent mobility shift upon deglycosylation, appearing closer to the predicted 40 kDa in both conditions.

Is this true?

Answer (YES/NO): YES